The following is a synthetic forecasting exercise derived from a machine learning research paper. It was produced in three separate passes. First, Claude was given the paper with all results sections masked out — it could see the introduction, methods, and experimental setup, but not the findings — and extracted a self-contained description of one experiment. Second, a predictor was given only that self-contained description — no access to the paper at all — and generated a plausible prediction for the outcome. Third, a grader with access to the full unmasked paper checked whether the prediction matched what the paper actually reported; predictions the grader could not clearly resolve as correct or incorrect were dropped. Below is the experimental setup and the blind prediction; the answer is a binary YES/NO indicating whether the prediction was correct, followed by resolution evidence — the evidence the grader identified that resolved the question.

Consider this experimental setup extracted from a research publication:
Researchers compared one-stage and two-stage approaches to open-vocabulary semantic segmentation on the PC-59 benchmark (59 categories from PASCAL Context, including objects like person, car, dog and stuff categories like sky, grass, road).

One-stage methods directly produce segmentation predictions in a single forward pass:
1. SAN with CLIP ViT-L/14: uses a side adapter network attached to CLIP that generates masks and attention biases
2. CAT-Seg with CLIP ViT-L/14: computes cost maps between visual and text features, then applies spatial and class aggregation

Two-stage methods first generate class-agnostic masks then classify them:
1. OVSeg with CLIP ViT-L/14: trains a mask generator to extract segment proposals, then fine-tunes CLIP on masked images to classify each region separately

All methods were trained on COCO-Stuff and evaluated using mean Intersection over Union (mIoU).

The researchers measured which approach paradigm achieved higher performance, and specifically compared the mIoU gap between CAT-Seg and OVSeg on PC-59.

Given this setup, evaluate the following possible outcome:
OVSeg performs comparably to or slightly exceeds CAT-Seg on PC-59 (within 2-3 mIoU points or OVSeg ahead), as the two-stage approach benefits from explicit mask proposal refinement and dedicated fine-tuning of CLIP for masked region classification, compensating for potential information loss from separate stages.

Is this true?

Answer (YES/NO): NO